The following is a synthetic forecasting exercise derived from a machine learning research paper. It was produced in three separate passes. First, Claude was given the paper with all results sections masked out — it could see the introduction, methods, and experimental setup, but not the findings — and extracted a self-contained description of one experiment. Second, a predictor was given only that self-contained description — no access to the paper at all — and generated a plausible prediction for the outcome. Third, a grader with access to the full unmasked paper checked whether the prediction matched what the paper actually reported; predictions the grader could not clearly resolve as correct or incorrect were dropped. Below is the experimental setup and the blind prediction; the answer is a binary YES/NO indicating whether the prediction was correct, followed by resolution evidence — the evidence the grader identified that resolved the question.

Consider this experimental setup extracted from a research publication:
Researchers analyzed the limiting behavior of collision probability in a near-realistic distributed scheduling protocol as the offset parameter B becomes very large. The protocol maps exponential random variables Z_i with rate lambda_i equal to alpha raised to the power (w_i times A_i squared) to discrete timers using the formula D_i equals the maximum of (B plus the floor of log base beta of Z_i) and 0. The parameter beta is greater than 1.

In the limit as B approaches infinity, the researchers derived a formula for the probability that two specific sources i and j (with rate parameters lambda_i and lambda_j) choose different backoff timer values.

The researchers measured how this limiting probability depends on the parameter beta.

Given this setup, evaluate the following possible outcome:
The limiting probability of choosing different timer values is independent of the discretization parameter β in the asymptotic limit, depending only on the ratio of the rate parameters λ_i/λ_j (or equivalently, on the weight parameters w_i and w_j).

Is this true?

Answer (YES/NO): NO